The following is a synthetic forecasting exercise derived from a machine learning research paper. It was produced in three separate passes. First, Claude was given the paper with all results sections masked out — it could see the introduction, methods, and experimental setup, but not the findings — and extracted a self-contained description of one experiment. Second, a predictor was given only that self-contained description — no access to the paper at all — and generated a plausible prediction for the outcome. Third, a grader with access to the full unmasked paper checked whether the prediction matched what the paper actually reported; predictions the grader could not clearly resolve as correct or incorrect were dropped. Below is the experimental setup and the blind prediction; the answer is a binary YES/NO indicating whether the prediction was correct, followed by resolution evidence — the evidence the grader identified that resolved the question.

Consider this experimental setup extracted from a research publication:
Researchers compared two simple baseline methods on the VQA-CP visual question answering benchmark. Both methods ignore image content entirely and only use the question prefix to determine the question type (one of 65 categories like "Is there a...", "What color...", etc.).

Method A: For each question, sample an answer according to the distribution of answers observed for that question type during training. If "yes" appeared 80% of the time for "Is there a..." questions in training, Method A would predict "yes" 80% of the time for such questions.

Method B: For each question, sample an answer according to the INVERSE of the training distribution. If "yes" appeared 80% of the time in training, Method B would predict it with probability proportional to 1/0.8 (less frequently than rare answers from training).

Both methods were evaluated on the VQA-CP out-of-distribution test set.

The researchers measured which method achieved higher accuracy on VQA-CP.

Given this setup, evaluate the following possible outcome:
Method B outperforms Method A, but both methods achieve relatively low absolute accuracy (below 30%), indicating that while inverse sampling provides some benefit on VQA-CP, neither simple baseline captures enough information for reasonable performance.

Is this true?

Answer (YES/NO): NO